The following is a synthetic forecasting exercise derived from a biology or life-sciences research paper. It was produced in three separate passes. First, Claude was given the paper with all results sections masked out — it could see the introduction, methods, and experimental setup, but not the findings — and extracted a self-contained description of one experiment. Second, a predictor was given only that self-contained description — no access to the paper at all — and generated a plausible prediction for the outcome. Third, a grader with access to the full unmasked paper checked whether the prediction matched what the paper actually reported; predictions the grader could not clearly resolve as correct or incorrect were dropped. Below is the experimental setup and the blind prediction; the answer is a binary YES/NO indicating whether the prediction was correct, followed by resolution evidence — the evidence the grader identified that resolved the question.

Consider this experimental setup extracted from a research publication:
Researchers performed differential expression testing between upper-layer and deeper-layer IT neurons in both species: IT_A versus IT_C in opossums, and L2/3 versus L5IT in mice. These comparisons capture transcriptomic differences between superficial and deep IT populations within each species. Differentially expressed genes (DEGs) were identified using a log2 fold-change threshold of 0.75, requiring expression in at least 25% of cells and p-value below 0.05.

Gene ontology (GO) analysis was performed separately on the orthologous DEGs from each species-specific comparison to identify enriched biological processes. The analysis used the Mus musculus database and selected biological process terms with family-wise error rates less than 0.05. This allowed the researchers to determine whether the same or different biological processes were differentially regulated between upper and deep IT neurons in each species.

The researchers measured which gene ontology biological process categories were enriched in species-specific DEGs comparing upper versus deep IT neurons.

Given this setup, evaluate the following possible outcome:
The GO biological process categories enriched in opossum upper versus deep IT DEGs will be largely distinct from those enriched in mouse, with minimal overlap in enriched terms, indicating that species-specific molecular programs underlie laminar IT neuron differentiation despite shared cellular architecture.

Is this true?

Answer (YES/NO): NO